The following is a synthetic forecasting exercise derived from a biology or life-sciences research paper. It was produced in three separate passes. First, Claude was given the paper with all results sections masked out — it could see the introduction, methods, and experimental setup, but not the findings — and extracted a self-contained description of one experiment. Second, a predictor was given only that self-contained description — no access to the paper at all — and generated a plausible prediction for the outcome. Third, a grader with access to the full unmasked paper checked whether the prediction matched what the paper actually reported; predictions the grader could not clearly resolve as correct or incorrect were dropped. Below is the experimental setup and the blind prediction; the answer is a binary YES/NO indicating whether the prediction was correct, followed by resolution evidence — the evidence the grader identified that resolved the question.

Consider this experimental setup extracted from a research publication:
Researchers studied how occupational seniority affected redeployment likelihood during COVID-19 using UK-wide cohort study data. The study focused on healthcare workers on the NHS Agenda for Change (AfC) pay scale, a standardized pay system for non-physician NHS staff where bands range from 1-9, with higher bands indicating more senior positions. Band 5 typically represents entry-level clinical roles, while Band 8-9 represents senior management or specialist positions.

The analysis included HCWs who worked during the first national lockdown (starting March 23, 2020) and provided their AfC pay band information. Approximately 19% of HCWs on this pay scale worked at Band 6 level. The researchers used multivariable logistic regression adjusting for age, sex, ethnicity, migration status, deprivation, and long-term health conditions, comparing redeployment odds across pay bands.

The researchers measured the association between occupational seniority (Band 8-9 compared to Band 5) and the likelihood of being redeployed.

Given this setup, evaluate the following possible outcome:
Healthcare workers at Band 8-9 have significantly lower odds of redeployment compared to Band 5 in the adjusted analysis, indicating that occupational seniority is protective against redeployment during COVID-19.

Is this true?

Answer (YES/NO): YES